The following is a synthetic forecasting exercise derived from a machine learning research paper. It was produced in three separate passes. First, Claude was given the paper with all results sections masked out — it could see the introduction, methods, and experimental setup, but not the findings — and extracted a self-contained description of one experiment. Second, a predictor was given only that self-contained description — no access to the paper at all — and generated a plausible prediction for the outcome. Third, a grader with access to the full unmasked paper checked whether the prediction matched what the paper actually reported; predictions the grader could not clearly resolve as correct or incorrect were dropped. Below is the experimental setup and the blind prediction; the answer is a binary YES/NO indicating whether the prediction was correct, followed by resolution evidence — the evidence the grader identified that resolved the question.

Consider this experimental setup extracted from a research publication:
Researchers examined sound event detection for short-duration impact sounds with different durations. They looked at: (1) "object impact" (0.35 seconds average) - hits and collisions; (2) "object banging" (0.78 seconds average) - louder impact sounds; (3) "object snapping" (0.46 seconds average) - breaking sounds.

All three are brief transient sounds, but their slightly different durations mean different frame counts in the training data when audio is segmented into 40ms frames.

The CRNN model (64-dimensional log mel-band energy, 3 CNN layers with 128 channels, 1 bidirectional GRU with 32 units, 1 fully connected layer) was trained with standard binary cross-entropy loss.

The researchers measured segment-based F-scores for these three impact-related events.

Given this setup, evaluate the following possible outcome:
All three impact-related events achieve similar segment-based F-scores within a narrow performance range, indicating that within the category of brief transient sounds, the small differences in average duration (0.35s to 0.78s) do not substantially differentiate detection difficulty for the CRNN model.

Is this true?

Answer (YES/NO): YES